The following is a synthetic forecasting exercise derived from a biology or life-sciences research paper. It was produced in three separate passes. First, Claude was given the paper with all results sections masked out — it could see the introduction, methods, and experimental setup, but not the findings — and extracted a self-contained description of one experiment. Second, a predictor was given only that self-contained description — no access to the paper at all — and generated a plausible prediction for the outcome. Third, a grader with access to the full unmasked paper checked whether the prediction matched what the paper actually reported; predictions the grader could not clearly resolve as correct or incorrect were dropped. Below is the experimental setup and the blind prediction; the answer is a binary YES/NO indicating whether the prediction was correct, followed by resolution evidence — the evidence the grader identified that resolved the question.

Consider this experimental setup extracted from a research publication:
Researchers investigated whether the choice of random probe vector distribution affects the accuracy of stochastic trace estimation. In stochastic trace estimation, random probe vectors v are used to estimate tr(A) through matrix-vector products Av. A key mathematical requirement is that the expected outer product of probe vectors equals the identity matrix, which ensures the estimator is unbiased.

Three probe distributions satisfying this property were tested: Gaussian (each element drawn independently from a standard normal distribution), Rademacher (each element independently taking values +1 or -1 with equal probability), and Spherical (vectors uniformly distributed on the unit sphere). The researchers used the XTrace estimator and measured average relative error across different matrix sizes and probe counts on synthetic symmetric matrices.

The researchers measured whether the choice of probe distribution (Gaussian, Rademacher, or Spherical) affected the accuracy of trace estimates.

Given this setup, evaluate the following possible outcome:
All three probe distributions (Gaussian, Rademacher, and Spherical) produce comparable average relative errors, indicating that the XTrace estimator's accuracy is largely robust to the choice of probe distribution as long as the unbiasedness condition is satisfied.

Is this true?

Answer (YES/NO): YES